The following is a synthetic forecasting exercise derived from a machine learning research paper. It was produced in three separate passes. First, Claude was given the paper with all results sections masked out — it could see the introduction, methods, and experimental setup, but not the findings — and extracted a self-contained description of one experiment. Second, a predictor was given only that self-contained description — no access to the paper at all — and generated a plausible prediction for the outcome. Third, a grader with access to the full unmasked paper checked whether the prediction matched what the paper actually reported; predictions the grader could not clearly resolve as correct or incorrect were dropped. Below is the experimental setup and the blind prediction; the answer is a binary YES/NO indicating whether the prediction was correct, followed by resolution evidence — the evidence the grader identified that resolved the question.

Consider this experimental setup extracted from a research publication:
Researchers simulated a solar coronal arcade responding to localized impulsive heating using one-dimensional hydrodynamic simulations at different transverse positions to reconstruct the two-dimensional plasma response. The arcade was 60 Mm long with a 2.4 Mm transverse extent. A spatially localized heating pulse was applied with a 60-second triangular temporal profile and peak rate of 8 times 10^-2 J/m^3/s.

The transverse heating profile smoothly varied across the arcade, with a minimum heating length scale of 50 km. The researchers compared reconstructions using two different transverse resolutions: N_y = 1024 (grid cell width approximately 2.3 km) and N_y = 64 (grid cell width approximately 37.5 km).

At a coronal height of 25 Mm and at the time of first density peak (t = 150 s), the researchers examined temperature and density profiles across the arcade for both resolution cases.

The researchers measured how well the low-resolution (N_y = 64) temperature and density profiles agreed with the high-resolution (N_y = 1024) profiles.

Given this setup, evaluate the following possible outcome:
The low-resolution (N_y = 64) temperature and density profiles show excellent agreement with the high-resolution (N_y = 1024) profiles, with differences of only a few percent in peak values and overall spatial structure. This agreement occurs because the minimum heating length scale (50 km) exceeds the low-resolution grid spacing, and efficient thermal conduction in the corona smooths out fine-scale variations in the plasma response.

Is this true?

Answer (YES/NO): NO